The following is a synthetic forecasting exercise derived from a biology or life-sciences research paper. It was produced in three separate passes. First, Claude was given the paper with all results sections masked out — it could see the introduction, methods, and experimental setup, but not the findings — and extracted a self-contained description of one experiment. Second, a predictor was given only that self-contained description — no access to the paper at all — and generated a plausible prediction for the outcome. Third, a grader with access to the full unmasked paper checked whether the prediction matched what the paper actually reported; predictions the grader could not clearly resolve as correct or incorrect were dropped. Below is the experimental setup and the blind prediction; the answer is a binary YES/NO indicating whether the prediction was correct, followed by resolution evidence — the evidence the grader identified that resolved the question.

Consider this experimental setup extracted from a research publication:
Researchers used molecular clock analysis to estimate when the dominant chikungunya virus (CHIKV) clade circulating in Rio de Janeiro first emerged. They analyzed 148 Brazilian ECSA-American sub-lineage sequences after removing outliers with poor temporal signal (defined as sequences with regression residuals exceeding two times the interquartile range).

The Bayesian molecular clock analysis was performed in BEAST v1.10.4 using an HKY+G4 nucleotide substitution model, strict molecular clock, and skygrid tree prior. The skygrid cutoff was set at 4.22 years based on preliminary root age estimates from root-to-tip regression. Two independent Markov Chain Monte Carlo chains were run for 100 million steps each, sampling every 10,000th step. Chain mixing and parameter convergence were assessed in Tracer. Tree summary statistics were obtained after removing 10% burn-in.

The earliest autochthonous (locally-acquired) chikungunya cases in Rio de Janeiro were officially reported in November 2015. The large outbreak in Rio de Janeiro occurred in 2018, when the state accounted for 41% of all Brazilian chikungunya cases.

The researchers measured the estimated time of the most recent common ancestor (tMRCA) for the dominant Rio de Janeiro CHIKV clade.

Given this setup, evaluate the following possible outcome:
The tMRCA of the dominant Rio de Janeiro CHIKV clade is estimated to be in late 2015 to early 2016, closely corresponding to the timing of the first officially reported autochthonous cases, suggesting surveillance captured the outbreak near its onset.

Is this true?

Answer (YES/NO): NO